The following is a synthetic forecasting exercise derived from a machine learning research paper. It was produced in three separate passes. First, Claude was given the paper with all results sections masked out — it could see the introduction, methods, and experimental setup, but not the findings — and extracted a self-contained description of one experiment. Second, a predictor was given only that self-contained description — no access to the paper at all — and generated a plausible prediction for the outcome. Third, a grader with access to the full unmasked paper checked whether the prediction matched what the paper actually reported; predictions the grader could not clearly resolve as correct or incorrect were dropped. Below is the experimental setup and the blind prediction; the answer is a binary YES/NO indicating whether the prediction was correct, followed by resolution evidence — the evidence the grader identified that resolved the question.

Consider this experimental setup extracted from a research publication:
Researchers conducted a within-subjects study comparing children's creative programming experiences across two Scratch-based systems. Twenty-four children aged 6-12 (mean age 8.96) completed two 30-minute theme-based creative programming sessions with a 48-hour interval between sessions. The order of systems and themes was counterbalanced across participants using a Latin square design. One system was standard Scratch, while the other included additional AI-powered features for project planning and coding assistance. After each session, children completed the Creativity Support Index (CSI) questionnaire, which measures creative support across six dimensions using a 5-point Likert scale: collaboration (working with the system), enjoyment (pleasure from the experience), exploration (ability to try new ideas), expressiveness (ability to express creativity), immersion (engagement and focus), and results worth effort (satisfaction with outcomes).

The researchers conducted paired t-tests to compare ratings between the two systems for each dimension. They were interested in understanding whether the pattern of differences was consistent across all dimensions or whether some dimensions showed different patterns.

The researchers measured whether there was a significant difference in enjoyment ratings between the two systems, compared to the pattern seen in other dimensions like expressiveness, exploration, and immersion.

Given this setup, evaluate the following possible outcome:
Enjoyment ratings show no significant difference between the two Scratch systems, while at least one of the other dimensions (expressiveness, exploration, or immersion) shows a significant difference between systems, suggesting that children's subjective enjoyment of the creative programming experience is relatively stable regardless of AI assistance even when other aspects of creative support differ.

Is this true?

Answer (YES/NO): YES